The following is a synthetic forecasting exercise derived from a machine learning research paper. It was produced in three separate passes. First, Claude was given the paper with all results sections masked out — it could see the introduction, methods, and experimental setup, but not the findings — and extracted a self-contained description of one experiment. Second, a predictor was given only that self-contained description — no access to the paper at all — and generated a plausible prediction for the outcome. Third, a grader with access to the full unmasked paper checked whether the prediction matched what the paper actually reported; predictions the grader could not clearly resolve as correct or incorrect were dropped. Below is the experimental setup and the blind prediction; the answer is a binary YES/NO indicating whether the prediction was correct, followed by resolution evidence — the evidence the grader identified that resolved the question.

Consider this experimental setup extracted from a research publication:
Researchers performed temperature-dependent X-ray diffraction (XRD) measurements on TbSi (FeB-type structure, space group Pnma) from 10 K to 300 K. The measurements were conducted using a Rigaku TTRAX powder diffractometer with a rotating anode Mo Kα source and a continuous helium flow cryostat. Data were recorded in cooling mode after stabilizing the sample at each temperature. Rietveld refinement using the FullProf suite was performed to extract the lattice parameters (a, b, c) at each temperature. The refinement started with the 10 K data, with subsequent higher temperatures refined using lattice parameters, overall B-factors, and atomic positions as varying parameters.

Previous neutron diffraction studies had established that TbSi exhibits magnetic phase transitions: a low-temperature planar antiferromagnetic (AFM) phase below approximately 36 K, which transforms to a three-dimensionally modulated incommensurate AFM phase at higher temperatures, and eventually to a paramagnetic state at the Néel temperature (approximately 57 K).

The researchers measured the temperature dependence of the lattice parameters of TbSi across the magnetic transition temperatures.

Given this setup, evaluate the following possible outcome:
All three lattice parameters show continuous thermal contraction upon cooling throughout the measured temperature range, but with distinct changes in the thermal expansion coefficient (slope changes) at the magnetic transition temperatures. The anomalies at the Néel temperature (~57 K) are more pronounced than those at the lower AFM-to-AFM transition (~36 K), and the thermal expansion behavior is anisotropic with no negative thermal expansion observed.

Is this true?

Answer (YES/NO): NO